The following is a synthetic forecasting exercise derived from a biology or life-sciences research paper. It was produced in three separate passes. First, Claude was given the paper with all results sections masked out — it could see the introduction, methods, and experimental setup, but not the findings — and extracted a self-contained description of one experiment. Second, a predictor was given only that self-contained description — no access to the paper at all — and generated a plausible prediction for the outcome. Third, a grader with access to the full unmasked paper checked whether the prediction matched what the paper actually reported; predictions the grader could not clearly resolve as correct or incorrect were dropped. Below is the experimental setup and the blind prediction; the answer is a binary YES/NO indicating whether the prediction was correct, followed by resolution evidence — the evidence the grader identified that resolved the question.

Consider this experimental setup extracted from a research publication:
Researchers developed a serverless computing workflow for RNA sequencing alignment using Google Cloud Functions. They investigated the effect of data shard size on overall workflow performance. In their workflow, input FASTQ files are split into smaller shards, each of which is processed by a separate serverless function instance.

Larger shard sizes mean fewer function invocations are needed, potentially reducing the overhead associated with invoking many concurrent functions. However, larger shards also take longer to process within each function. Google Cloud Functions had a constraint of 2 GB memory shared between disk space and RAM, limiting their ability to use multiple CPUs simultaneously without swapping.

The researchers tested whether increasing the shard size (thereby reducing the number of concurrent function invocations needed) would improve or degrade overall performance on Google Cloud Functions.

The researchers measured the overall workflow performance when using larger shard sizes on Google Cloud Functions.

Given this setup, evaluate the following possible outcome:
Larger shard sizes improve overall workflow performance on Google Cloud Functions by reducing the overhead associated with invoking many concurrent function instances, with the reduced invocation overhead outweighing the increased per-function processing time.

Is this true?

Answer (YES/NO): NO